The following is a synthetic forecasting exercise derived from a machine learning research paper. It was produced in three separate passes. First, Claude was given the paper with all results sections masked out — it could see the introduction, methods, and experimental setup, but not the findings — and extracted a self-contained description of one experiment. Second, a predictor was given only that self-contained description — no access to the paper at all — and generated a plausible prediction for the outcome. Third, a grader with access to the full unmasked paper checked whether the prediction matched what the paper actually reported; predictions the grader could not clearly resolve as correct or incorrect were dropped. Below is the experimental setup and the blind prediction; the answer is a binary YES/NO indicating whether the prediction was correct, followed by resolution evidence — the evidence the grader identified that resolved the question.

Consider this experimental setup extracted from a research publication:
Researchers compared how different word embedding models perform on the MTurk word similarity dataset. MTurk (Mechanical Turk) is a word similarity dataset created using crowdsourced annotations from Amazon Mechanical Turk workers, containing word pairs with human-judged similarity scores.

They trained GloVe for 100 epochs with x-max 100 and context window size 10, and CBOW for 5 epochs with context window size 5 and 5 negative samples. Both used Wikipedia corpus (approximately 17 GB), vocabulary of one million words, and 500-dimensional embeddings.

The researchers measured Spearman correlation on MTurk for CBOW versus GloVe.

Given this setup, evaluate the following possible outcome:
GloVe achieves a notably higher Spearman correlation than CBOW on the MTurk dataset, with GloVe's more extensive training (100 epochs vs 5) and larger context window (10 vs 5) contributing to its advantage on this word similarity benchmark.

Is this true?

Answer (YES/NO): NO